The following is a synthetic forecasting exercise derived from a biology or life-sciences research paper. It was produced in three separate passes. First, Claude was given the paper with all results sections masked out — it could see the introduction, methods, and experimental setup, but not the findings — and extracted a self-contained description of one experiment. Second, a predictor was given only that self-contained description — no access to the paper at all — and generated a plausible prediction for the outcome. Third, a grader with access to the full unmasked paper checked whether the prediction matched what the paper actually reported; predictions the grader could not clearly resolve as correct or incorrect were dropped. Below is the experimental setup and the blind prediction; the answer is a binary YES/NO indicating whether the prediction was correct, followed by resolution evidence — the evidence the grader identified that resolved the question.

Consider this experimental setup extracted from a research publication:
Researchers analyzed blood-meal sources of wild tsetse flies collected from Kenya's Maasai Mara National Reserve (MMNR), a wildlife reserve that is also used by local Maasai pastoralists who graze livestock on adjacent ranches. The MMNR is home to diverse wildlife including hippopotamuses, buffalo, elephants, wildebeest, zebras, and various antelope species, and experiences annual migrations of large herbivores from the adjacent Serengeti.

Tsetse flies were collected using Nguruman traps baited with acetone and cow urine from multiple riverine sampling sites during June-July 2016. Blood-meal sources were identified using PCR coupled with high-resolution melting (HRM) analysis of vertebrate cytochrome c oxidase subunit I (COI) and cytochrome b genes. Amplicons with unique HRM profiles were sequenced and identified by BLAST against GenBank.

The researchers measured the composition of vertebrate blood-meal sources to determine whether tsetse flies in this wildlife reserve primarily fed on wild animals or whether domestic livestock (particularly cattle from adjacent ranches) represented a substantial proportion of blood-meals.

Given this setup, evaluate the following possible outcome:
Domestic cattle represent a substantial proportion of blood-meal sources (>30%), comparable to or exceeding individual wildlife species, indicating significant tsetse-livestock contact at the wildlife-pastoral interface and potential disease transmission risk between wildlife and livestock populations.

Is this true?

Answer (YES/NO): NO